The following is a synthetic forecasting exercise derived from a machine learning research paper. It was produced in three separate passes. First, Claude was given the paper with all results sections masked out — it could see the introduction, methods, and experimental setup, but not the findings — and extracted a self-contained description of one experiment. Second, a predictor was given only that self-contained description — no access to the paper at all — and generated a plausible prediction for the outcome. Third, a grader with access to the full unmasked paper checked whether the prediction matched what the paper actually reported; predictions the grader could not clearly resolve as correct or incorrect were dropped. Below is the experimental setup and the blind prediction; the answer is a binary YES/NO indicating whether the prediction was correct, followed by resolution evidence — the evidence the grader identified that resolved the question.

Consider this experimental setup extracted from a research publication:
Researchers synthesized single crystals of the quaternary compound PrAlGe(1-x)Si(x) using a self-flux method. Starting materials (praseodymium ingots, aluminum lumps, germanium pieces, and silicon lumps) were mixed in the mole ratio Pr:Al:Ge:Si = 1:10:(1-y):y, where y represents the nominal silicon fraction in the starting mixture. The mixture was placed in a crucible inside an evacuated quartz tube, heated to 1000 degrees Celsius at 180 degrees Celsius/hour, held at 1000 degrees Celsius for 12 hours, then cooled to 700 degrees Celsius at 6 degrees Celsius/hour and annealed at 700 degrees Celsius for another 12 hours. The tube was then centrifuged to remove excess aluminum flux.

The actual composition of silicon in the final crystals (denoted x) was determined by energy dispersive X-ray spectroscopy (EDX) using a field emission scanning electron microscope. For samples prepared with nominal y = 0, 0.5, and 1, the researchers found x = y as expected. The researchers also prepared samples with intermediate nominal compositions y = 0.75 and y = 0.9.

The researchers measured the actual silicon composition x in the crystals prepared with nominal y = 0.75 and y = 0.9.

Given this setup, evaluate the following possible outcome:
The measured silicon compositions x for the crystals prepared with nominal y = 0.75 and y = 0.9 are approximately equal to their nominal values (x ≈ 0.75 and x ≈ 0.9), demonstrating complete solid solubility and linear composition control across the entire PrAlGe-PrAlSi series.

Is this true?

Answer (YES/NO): NO